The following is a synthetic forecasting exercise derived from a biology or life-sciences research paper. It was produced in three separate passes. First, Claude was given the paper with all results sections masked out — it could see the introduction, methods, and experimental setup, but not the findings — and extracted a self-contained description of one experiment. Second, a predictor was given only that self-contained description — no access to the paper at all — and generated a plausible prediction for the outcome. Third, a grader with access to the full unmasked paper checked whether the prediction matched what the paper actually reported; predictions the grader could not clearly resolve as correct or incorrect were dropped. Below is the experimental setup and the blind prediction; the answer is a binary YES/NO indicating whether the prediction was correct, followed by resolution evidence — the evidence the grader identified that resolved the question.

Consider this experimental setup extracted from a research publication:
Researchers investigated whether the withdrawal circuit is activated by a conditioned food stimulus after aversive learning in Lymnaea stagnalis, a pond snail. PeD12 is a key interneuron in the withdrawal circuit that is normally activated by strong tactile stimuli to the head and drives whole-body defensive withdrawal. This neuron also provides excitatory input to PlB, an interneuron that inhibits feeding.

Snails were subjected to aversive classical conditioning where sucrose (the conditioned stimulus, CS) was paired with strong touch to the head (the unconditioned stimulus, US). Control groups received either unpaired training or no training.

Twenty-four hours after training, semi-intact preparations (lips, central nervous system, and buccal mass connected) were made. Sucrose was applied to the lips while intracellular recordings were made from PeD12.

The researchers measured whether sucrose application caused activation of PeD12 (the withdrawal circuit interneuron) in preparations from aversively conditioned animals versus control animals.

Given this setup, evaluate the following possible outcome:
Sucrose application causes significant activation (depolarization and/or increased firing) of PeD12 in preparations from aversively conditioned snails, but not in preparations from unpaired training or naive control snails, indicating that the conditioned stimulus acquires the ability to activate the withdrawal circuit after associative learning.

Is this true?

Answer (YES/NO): NO